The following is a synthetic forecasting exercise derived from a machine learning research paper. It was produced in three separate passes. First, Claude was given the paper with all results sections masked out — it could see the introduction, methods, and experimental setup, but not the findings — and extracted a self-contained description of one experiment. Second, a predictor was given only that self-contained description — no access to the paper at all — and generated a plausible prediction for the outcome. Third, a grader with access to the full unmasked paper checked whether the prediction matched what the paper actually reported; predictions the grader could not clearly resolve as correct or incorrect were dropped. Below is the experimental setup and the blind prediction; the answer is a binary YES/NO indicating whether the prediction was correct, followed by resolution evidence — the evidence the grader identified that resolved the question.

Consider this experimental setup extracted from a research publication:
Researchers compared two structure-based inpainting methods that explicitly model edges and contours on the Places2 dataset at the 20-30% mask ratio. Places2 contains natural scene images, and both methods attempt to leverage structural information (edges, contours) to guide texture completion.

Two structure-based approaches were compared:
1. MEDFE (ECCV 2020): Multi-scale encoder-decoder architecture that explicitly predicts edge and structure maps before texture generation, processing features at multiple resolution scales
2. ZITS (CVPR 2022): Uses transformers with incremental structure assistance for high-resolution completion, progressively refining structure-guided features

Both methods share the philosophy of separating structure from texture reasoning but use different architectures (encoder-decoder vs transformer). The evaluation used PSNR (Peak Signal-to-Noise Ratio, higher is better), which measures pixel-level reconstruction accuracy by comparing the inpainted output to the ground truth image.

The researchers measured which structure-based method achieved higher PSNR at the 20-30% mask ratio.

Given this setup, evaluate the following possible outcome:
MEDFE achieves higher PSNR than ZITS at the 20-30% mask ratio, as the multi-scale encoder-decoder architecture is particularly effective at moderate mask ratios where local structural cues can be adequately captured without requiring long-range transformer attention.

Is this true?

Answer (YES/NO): NO